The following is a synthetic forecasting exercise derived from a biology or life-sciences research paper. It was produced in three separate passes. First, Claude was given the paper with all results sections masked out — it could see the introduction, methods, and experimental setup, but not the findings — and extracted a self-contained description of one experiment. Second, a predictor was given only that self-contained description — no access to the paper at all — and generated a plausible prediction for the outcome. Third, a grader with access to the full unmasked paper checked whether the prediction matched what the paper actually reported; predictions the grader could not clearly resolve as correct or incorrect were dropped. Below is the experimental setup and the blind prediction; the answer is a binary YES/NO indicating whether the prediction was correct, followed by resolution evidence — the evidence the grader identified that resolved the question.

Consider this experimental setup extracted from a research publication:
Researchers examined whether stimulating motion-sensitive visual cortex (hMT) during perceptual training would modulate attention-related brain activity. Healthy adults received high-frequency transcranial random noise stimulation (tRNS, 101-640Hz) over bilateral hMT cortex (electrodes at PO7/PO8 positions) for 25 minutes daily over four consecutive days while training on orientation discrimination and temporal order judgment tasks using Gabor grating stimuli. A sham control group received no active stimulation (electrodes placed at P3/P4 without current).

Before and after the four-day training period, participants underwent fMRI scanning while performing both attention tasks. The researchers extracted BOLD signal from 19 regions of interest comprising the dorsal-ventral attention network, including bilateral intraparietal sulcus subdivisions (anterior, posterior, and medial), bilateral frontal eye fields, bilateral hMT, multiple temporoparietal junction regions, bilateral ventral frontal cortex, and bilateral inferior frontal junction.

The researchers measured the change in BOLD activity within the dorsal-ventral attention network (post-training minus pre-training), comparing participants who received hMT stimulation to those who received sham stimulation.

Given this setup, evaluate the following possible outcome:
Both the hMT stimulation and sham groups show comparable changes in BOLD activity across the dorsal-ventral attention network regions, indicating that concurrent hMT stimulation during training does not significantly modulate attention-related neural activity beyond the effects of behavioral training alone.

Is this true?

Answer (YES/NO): YES